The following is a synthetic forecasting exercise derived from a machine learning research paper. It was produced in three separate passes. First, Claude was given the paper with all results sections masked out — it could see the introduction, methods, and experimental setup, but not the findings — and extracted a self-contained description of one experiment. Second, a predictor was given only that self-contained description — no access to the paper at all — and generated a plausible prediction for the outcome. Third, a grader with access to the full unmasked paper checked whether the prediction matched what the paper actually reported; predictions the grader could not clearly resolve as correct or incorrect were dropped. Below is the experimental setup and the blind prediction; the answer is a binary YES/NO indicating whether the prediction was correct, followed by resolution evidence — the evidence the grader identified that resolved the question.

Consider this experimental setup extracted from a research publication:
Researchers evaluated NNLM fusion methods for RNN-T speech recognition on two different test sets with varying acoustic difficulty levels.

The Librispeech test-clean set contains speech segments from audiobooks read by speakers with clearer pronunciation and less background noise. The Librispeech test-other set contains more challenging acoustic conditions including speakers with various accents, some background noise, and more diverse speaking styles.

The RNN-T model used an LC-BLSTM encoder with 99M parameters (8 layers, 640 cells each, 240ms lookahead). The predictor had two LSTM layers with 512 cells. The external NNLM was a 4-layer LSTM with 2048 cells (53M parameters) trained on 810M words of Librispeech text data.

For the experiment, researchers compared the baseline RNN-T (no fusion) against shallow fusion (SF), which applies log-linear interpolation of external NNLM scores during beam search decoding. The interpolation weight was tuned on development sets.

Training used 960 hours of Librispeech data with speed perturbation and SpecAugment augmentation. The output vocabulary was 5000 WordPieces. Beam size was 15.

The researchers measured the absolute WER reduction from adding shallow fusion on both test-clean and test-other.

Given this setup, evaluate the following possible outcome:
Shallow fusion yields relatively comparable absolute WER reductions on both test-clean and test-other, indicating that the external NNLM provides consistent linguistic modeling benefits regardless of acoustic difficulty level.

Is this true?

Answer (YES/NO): NO